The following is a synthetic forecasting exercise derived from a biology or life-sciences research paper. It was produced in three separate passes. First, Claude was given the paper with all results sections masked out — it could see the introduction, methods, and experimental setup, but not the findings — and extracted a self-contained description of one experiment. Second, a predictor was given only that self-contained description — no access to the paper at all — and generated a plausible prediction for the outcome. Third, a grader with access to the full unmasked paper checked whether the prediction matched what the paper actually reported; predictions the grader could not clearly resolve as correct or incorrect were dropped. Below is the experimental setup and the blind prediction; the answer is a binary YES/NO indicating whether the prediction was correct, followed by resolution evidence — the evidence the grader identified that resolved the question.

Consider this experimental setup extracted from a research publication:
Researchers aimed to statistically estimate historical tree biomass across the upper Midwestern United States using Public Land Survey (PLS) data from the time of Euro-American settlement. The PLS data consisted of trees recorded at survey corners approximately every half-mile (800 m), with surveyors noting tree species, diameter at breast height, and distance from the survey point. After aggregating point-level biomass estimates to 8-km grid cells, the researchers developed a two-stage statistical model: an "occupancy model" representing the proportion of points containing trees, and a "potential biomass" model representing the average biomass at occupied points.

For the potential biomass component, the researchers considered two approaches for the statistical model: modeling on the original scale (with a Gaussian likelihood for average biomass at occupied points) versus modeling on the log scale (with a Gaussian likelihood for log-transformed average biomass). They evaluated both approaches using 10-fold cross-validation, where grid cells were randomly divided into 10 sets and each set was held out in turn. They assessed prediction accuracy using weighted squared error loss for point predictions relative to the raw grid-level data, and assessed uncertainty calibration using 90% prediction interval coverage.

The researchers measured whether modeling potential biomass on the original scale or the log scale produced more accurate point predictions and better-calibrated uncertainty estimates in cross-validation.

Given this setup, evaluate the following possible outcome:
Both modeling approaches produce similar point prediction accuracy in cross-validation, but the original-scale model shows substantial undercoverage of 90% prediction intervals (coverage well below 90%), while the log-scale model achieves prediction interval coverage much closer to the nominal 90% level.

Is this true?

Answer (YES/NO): NO